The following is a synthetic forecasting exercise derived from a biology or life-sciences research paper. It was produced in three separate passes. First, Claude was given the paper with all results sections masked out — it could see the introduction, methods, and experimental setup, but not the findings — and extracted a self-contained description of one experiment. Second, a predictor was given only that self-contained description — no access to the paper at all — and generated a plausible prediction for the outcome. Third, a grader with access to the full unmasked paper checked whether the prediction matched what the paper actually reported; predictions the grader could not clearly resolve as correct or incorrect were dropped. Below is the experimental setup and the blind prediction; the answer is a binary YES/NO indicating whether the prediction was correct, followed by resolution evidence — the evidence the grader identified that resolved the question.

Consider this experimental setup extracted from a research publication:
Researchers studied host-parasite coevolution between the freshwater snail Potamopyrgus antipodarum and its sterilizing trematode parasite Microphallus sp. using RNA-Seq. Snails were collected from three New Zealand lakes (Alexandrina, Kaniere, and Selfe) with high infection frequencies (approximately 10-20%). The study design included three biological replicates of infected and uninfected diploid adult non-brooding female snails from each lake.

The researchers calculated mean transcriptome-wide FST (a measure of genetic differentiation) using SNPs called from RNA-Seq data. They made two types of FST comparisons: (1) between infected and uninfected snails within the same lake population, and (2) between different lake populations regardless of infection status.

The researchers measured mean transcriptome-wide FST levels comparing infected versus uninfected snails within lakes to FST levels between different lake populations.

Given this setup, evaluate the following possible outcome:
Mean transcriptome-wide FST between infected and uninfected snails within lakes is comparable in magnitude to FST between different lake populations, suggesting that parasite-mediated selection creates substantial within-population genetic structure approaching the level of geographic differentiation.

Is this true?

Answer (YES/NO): NO